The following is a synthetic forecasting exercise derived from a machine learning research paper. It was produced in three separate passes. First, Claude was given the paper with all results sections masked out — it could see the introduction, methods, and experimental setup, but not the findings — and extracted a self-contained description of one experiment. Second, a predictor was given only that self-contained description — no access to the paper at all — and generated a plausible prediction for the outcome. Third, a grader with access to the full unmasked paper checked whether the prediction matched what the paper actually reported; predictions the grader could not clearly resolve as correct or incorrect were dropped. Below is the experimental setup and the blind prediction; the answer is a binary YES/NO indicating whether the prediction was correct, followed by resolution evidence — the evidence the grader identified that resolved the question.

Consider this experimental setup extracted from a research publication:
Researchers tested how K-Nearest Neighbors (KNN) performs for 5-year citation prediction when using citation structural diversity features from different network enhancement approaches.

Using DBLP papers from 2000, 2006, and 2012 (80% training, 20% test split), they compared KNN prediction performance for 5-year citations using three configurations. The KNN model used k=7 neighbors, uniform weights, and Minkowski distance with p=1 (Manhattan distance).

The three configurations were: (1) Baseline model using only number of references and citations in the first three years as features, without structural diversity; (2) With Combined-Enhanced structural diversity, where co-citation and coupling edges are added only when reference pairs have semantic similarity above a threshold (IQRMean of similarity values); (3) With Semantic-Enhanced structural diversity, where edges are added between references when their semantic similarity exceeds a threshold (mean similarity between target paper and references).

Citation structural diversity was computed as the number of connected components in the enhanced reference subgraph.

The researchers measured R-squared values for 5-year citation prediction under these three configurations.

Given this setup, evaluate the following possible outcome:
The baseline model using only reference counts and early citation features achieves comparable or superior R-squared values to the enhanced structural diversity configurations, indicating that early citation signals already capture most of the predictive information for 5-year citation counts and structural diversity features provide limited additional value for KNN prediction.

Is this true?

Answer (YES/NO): YES